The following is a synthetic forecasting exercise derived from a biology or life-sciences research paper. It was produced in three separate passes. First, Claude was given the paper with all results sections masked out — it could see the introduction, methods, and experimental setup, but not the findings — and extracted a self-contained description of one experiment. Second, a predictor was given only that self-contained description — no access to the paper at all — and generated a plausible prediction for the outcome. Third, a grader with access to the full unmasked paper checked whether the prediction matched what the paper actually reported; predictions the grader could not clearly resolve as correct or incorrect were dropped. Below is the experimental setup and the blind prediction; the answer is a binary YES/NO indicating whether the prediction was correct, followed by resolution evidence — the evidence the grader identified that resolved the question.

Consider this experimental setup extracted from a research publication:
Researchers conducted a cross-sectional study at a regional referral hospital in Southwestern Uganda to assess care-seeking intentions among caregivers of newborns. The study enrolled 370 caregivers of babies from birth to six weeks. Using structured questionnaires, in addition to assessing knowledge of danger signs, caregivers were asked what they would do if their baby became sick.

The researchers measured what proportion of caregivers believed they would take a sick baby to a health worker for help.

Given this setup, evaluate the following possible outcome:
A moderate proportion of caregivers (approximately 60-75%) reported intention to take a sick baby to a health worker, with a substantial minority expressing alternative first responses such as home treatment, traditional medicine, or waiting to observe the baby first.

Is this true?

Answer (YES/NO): NO